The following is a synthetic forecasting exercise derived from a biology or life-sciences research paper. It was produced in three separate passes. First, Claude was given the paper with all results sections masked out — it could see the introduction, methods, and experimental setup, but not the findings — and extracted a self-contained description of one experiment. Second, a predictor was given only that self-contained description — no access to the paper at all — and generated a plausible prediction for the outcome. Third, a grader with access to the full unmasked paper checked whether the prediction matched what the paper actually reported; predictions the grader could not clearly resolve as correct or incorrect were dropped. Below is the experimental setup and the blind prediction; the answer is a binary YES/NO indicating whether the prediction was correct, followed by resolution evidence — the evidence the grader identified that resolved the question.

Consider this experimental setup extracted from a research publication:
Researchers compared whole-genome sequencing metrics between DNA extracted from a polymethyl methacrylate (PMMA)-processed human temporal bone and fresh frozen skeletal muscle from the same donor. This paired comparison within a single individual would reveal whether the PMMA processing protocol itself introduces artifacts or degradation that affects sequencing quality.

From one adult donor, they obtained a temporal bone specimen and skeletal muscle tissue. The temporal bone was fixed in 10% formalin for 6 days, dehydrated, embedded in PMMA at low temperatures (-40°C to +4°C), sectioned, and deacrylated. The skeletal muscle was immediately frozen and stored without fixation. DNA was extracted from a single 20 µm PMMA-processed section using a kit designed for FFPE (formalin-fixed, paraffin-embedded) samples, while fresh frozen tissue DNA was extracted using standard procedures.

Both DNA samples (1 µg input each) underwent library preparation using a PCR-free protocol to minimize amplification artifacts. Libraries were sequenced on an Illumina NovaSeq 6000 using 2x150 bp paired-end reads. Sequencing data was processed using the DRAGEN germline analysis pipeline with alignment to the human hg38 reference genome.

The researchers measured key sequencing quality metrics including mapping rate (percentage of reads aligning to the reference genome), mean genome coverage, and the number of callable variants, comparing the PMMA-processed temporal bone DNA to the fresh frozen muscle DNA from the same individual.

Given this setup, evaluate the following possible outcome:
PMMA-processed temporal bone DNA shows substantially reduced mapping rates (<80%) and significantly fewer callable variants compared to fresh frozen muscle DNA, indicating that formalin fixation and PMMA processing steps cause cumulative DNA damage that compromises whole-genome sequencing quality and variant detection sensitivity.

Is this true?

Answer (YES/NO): NO